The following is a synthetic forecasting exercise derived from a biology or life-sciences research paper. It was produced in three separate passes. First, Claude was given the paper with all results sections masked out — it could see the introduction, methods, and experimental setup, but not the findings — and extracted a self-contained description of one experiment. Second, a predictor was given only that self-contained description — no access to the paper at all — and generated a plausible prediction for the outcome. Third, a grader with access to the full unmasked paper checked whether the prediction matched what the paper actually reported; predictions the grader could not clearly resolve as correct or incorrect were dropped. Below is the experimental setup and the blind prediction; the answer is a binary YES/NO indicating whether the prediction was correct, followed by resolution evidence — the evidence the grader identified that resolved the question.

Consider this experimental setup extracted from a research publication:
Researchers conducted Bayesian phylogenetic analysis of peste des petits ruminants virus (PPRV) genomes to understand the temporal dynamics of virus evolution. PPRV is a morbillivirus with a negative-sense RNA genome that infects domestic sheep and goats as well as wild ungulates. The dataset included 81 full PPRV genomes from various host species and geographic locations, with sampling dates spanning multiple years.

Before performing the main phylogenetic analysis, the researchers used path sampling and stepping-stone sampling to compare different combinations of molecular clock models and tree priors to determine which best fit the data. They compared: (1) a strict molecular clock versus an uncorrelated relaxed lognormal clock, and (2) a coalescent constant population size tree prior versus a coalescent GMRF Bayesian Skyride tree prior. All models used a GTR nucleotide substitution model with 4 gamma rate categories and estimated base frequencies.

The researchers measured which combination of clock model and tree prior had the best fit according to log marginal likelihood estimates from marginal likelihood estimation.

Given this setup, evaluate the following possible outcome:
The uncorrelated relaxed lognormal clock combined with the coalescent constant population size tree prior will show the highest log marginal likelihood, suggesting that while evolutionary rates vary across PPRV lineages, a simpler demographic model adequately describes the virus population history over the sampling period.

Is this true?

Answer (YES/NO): YES